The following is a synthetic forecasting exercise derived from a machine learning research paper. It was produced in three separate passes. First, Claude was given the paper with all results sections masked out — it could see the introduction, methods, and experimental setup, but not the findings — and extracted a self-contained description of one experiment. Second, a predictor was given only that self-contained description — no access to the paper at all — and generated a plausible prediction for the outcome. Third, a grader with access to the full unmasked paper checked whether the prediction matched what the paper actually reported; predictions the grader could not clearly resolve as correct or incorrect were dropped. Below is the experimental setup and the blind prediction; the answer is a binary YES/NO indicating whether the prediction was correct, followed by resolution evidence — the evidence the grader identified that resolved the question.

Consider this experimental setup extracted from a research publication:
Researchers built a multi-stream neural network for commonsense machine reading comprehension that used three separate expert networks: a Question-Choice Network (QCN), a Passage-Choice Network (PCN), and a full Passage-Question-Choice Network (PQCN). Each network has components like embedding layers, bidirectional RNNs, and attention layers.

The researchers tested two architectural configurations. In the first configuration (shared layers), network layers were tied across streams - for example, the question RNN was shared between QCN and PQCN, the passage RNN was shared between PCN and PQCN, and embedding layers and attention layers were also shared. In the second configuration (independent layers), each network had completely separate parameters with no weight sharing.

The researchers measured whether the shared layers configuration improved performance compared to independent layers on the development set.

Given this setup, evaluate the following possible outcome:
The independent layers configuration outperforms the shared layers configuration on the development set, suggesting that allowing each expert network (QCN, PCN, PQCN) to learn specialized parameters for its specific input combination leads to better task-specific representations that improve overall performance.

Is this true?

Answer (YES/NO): YES